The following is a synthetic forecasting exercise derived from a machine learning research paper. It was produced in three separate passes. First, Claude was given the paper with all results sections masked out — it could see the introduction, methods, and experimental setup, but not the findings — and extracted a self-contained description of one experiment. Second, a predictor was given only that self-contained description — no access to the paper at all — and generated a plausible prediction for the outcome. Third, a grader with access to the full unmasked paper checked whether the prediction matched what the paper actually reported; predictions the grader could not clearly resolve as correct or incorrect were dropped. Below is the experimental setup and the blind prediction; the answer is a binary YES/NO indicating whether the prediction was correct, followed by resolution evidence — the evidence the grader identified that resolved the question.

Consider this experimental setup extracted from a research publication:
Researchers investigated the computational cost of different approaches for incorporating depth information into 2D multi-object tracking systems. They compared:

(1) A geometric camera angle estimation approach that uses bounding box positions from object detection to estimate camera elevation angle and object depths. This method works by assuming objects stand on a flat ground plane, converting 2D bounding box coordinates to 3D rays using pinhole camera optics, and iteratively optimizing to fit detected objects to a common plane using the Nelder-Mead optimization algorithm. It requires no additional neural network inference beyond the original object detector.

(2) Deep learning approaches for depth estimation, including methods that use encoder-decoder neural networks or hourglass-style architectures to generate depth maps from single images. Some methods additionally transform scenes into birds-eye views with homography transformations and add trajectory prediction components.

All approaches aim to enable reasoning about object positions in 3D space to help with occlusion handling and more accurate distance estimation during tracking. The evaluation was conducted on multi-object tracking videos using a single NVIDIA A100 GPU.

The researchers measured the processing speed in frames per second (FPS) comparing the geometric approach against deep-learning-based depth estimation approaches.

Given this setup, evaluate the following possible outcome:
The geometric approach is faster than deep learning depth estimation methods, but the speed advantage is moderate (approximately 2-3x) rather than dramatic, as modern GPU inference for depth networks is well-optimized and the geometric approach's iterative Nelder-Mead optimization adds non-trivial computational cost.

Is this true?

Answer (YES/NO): NO